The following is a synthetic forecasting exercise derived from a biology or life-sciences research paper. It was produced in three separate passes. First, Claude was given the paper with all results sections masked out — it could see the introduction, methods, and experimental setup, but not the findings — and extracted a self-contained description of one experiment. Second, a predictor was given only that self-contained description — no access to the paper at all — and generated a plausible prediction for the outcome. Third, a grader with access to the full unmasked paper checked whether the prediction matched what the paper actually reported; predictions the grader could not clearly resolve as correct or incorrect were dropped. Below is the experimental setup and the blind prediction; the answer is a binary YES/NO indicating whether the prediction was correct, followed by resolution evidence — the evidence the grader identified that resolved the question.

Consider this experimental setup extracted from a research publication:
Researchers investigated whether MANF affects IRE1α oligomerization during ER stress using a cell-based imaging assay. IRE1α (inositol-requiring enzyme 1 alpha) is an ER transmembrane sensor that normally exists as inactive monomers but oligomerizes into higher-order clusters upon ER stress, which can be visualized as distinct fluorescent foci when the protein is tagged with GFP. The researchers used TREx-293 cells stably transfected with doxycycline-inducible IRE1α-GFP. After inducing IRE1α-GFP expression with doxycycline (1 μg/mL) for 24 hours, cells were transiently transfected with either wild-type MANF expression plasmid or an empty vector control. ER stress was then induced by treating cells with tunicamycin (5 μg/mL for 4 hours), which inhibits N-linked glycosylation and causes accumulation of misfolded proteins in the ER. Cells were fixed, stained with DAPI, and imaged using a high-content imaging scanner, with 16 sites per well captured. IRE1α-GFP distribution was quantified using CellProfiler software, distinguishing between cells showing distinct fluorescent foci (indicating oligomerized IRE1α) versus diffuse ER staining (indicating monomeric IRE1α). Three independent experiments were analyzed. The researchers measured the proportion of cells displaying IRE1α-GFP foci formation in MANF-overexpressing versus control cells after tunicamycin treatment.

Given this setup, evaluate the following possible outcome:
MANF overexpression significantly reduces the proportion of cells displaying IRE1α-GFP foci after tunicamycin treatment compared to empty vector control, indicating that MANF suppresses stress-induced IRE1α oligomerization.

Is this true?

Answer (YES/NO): YES